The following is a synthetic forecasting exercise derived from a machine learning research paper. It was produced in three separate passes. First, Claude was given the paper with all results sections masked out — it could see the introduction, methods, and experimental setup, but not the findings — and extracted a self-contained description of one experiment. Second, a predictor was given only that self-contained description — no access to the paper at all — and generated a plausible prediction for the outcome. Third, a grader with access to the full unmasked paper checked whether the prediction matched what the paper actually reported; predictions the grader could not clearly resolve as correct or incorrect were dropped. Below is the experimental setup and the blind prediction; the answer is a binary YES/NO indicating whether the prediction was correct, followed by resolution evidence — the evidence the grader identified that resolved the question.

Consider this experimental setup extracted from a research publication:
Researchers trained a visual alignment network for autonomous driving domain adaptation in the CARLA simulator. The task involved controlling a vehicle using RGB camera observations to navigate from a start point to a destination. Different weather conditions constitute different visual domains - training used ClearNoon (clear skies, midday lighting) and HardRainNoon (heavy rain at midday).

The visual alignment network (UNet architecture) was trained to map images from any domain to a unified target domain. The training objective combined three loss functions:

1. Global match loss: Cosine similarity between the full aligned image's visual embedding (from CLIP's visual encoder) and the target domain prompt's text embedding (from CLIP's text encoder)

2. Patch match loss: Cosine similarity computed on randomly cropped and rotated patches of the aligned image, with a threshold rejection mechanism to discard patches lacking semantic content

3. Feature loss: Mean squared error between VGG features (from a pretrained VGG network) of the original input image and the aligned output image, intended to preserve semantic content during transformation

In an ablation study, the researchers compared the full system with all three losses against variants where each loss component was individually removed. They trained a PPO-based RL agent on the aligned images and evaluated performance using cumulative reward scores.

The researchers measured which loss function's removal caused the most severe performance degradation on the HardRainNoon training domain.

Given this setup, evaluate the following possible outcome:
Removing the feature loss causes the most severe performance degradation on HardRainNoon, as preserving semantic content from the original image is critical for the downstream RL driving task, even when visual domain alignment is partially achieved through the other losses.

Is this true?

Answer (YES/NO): YES